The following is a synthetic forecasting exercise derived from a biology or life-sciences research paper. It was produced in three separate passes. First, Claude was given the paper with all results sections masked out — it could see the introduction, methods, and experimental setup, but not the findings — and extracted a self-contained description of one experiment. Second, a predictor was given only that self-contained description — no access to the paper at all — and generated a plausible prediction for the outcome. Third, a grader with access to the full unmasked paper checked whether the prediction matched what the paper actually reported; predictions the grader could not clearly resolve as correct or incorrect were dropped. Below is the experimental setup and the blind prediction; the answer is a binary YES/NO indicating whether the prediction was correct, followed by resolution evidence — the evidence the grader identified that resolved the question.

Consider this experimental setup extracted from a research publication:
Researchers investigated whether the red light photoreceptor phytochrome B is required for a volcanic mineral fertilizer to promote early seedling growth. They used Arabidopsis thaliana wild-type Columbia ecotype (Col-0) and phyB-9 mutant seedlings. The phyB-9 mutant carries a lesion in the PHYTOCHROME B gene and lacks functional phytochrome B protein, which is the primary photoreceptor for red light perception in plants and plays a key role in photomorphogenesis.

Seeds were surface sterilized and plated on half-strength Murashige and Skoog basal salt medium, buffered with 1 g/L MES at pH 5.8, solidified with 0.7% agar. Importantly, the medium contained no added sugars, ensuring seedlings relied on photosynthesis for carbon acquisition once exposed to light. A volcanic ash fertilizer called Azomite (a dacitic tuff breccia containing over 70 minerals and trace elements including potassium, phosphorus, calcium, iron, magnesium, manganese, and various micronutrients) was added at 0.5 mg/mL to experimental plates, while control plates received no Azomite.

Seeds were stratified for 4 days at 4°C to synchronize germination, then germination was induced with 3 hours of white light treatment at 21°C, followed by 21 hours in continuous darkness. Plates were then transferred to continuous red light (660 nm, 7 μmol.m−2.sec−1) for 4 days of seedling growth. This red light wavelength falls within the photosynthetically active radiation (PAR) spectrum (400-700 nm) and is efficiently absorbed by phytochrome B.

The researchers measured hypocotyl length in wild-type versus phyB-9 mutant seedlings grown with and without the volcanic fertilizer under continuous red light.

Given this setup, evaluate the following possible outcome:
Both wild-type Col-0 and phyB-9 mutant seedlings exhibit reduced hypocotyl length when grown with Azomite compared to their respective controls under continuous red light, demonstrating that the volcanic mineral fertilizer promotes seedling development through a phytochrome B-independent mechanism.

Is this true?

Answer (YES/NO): NO